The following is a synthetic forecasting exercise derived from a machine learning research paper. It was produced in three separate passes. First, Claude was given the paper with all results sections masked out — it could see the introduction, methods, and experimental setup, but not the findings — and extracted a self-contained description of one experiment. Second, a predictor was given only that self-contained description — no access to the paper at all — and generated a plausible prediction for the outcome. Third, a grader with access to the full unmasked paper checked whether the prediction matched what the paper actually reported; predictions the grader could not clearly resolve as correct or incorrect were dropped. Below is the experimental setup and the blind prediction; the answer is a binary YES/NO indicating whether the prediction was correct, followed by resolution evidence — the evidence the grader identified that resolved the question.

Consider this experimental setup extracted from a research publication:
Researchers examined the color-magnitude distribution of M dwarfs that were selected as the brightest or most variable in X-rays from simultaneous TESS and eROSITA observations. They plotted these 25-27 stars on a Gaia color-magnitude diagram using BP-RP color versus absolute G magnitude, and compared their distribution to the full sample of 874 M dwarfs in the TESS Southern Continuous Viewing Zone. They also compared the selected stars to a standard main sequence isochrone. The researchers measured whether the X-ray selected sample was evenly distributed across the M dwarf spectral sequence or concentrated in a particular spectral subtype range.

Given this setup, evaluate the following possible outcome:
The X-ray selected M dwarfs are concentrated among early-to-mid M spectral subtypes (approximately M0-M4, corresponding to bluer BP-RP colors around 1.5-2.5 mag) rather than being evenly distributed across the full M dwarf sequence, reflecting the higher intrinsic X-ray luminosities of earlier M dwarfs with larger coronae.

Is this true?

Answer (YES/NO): NO